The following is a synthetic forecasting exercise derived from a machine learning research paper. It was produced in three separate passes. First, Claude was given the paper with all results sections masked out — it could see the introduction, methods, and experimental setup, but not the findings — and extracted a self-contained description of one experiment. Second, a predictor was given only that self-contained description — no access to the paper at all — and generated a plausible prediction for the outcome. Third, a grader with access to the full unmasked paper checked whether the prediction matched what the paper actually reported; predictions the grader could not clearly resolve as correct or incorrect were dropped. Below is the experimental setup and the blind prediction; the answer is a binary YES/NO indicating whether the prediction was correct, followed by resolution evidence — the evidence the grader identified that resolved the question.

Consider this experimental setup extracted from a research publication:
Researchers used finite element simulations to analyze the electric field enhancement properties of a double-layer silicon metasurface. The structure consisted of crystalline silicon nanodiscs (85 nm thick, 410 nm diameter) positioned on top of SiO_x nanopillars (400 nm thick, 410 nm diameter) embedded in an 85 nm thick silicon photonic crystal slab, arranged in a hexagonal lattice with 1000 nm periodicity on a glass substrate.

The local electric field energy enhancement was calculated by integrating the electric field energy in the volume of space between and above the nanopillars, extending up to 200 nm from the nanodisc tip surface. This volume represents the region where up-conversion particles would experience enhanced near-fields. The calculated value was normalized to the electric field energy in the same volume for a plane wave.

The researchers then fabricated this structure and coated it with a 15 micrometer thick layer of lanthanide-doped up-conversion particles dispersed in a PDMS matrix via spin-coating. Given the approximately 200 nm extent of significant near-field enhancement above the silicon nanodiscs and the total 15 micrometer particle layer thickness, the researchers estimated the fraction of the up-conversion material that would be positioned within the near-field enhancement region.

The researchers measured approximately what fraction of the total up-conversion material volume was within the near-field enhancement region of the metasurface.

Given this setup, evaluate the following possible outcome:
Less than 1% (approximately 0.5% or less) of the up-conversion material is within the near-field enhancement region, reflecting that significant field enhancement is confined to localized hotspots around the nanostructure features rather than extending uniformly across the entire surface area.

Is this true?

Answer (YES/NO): NO